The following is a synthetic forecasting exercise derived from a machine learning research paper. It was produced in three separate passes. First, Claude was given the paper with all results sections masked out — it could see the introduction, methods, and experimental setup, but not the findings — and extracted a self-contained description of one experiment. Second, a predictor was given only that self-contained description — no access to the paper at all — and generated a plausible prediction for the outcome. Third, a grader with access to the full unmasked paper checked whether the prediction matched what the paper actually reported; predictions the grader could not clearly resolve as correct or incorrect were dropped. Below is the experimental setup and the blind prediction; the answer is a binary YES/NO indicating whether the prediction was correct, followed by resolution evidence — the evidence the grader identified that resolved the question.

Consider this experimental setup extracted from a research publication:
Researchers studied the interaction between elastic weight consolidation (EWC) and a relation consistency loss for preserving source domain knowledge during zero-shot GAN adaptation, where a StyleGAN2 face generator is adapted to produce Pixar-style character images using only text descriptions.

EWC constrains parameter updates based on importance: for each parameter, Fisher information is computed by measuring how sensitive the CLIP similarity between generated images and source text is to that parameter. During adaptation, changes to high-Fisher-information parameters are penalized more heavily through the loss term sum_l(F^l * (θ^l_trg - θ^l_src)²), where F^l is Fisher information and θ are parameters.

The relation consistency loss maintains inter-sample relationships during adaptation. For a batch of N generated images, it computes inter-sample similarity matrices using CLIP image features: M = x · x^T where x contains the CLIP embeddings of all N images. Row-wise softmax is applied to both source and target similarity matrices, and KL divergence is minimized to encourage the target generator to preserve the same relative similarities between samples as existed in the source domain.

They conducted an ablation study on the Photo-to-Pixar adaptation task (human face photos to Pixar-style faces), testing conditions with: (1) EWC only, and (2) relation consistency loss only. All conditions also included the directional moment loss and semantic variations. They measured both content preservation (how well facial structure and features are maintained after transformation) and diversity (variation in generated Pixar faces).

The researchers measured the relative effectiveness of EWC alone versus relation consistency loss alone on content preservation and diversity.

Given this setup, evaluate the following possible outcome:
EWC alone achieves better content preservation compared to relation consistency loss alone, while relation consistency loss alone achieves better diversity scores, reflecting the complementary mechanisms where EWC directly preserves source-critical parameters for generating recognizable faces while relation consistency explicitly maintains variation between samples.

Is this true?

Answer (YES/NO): NO